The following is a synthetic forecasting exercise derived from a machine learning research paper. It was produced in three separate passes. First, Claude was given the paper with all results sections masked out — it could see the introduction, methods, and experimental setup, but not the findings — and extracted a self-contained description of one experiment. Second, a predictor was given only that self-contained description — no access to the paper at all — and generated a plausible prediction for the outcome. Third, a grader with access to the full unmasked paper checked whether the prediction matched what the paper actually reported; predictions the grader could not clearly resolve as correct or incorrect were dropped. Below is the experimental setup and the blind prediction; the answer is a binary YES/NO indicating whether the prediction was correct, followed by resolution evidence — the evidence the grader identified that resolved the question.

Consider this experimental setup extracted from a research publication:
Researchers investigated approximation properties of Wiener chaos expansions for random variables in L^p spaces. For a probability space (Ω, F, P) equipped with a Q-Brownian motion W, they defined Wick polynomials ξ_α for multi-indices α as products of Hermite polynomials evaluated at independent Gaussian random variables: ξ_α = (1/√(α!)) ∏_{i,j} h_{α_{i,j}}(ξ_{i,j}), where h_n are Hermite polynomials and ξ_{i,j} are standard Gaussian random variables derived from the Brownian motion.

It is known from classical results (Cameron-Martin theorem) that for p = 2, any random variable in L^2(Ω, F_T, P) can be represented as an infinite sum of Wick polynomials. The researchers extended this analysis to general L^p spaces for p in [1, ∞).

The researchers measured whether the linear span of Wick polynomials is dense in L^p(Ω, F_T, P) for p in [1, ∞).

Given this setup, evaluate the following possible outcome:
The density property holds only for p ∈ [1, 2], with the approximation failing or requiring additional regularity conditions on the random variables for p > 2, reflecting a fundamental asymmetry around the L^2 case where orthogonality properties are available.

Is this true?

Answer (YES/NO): NO